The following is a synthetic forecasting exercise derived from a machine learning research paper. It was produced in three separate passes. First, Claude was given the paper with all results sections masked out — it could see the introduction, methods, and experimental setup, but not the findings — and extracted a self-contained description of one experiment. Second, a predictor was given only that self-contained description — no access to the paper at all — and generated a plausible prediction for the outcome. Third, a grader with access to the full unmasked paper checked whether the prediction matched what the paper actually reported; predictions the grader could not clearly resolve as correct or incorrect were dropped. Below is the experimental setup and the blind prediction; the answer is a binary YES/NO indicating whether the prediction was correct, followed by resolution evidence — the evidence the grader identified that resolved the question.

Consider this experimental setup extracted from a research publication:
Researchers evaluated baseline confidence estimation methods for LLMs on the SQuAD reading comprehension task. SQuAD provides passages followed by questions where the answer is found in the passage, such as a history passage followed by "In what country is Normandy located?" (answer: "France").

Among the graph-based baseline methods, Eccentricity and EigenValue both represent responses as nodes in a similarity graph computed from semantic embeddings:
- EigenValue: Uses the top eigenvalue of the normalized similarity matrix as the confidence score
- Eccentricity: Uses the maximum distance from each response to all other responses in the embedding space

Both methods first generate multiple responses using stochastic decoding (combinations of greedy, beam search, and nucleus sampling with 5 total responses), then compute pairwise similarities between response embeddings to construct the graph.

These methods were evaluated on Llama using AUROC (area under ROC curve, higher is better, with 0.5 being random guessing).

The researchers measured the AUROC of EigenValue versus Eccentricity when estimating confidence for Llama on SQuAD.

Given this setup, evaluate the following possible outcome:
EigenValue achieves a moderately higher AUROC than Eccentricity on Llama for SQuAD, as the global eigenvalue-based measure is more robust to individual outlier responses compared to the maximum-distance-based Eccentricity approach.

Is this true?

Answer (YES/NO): NO